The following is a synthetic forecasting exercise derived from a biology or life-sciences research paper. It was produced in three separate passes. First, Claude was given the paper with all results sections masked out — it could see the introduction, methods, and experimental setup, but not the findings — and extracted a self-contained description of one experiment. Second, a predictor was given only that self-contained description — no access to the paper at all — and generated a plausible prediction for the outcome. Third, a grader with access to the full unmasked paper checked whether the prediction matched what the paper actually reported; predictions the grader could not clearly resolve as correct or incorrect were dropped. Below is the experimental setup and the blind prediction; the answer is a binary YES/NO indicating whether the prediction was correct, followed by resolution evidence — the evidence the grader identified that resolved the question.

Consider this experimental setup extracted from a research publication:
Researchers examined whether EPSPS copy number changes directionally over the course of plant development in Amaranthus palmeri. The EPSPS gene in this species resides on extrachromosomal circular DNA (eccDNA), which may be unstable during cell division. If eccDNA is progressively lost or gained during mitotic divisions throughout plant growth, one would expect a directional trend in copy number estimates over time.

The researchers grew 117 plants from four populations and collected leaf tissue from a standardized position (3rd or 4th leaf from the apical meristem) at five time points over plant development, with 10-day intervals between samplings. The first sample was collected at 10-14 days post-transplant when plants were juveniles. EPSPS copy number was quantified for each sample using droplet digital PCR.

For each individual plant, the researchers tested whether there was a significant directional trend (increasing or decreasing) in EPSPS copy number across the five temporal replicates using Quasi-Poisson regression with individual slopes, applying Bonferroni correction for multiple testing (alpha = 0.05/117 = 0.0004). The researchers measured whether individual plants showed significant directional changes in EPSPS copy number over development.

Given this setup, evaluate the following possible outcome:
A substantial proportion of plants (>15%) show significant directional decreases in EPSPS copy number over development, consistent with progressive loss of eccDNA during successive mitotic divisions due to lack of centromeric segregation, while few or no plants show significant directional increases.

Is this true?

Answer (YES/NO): NO